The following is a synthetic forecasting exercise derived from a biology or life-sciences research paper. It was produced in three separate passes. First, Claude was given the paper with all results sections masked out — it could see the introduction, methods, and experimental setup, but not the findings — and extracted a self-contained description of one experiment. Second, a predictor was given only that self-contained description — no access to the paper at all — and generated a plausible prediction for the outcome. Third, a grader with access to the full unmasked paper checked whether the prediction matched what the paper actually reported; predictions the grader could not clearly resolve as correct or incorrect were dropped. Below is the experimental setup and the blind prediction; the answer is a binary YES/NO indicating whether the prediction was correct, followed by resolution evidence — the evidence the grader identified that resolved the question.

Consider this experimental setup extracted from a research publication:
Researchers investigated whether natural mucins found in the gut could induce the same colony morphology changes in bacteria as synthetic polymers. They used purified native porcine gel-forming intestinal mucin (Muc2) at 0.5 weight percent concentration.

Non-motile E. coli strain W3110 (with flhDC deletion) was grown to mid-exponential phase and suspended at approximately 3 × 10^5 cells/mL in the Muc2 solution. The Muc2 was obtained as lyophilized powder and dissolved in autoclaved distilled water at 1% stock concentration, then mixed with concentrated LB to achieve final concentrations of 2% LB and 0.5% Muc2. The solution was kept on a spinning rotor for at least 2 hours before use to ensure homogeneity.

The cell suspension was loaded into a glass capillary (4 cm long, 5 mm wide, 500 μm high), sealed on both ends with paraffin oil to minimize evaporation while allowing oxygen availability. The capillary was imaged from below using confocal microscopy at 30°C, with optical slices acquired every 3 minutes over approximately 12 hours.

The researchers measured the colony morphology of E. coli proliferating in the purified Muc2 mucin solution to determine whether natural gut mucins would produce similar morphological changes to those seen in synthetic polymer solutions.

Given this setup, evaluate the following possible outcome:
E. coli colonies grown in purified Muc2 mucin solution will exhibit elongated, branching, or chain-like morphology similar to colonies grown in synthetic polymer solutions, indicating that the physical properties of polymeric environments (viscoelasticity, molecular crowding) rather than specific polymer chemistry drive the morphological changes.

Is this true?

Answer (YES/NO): YES